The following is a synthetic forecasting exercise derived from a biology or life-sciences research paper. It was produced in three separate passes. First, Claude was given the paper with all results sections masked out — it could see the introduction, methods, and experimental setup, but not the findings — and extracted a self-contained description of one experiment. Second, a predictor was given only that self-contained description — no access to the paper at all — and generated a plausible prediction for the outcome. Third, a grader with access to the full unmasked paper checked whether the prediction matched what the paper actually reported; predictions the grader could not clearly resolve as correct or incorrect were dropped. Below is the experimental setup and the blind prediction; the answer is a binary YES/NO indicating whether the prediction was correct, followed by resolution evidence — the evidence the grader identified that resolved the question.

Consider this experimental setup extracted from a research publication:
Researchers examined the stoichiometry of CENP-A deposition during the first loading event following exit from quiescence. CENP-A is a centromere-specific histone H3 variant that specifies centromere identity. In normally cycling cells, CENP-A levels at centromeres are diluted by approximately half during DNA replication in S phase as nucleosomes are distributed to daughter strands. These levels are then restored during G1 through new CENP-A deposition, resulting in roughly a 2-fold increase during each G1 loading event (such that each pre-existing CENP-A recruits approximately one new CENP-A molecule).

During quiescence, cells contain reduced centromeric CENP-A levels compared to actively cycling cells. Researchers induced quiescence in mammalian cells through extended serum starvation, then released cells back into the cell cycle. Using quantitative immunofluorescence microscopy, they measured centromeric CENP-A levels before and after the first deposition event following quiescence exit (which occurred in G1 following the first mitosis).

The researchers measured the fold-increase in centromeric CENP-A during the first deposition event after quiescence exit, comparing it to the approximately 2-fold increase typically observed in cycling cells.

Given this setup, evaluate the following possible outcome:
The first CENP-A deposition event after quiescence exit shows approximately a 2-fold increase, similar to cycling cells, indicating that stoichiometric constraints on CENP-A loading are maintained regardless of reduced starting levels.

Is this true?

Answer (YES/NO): NO